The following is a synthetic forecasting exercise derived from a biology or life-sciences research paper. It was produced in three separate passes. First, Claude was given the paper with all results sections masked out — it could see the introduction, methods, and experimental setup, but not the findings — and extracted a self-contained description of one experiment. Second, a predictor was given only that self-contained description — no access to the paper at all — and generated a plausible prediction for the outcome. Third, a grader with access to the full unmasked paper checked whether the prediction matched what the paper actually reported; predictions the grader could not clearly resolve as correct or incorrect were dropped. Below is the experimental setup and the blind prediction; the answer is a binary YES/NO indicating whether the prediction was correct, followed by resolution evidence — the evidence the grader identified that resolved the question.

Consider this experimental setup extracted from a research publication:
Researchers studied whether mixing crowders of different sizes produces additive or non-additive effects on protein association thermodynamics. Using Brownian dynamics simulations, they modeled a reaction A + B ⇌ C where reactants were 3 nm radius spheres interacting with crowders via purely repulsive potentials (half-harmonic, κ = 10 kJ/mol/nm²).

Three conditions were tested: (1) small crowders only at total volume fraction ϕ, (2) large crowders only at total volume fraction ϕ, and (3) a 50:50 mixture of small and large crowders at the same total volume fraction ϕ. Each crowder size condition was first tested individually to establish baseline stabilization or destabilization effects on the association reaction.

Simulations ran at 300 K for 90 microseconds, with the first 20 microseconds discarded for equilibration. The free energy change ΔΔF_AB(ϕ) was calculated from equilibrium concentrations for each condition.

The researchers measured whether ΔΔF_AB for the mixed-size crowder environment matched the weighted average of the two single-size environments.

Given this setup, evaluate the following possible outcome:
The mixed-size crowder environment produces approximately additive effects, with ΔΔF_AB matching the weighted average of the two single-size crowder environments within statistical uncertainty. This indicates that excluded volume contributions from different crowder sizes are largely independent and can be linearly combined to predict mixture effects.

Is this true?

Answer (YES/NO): YES